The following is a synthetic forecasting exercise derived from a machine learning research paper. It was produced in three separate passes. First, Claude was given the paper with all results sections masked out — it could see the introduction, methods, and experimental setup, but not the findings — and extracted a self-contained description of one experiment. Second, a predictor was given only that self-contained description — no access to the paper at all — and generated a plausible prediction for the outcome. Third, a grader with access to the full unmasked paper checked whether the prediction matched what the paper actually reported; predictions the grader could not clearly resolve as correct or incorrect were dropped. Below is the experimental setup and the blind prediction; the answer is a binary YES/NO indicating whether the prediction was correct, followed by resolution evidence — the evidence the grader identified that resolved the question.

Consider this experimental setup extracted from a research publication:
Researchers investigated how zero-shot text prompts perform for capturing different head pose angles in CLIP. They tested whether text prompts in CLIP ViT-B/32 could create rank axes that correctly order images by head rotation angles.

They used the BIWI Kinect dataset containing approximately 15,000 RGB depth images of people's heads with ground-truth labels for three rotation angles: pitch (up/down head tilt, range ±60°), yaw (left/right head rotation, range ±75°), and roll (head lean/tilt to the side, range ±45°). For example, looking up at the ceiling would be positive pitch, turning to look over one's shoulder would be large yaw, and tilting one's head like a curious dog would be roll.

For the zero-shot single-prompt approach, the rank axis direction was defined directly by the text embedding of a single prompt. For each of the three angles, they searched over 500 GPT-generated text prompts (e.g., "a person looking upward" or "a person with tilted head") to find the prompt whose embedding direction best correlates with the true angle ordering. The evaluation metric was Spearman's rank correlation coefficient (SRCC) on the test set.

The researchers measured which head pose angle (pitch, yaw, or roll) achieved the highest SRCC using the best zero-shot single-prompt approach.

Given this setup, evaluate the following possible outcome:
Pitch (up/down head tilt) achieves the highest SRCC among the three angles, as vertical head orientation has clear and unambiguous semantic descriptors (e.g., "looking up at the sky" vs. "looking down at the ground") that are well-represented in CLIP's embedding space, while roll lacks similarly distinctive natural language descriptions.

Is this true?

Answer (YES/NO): YES